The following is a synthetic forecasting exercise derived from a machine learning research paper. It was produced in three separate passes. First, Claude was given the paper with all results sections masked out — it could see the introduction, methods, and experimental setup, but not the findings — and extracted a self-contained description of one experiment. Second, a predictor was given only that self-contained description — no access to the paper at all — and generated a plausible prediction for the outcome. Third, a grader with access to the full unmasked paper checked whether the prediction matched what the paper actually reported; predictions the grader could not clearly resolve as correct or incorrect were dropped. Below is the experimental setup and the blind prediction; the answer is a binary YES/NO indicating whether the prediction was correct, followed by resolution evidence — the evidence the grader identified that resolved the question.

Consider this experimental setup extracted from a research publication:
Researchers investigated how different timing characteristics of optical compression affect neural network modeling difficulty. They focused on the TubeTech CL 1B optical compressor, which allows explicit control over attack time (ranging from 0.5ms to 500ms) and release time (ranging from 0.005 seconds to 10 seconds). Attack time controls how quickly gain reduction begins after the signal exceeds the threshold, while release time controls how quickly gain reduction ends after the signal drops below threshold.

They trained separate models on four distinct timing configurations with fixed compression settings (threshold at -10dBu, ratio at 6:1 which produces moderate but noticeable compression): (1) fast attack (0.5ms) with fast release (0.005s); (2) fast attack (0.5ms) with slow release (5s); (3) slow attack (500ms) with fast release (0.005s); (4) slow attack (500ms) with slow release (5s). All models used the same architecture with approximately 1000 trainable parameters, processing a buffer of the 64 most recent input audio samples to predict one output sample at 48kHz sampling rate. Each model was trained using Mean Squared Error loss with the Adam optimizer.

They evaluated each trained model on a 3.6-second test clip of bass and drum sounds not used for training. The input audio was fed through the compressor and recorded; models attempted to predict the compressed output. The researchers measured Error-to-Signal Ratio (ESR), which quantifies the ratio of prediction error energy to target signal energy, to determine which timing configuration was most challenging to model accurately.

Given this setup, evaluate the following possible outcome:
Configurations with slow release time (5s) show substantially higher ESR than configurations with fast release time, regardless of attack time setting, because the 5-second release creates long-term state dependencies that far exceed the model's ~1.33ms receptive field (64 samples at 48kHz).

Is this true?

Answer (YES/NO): YES